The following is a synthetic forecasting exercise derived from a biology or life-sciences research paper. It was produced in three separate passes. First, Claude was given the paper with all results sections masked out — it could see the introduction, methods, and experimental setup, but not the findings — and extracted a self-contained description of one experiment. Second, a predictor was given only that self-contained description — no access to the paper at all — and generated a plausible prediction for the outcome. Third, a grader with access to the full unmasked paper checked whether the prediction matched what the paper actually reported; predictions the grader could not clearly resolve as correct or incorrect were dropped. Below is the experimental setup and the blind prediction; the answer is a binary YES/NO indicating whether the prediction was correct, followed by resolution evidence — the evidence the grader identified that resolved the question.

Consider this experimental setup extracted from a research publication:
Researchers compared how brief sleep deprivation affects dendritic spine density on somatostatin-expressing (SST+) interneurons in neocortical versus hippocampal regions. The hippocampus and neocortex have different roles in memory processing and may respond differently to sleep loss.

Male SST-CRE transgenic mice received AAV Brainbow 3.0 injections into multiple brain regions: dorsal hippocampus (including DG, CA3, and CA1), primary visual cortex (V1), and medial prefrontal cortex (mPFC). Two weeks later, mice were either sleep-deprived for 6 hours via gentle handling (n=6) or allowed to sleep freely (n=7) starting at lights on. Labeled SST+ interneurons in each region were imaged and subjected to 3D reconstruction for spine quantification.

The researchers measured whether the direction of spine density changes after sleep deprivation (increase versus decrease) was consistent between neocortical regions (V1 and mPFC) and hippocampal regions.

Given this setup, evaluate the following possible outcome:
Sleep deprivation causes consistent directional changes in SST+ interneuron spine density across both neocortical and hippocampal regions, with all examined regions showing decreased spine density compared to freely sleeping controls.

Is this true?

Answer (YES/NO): NO